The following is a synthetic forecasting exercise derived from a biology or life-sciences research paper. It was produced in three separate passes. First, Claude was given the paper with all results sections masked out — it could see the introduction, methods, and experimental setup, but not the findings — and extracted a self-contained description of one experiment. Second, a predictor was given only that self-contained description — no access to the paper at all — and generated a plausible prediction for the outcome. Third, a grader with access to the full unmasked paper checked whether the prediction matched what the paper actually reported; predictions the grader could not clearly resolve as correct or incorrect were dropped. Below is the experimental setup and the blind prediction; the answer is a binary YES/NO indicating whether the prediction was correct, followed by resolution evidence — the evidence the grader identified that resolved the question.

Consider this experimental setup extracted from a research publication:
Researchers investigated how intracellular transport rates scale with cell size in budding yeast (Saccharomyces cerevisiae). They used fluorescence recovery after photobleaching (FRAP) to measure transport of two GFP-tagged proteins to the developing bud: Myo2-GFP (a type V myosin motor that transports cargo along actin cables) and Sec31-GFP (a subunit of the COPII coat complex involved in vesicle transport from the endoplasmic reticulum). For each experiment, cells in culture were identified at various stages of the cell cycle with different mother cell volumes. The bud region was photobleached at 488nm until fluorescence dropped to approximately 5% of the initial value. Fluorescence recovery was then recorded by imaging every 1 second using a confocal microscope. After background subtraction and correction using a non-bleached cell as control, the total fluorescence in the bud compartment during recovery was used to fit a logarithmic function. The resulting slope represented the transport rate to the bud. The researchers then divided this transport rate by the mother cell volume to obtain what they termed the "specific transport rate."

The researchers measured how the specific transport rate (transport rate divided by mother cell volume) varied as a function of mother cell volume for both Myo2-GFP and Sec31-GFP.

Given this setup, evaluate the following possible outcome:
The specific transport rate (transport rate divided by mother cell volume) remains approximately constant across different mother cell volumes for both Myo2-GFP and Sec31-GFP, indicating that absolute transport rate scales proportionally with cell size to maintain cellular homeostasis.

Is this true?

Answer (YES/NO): NO